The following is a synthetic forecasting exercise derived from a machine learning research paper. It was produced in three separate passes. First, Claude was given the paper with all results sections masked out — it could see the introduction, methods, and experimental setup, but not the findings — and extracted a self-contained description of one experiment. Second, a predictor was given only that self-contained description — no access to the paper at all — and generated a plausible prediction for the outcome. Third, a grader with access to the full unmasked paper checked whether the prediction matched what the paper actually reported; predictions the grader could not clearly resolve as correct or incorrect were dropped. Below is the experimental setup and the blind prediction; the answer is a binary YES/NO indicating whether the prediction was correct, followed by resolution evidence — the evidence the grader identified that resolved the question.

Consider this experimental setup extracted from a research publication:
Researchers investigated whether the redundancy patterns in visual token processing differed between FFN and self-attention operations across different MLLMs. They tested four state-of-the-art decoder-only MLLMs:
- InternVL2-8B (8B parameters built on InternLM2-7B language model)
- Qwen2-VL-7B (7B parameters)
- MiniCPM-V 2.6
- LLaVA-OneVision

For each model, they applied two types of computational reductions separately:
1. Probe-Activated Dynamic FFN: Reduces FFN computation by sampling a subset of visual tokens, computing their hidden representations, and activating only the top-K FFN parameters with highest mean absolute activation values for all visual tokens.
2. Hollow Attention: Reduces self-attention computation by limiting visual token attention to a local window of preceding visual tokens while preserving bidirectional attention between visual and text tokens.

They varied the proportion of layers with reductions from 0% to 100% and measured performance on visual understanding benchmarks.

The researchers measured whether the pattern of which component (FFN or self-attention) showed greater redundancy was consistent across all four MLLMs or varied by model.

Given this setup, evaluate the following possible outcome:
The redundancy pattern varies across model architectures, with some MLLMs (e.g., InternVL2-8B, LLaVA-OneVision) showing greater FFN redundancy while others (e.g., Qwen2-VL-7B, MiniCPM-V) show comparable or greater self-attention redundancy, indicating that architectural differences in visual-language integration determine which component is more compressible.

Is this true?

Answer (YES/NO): NO